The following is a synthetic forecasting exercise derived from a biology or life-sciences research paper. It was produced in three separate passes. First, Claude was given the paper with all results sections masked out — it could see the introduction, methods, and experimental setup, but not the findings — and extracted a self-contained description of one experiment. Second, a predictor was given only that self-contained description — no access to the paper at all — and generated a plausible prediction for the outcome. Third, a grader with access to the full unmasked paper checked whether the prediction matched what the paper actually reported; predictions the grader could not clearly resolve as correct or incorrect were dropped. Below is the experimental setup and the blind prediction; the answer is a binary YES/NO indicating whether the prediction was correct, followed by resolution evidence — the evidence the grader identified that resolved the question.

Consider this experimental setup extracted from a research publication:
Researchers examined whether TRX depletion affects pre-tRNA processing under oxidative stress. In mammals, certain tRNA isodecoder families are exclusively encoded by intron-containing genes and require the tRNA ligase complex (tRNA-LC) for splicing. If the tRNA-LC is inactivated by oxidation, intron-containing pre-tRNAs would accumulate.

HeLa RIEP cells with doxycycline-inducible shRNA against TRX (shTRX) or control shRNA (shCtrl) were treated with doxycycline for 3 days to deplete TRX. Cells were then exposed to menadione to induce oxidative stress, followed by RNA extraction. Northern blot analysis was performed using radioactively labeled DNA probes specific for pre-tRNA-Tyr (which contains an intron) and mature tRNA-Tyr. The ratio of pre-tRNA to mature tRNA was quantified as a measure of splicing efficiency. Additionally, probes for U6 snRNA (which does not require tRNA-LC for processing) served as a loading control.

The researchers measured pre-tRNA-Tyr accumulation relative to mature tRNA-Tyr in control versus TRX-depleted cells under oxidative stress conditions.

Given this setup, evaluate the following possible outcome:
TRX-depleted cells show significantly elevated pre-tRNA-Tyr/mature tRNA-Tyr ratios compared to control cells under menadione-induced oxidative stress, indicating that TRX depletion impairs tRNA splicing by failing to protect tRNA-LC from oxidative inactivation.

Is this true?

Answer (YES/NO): YES